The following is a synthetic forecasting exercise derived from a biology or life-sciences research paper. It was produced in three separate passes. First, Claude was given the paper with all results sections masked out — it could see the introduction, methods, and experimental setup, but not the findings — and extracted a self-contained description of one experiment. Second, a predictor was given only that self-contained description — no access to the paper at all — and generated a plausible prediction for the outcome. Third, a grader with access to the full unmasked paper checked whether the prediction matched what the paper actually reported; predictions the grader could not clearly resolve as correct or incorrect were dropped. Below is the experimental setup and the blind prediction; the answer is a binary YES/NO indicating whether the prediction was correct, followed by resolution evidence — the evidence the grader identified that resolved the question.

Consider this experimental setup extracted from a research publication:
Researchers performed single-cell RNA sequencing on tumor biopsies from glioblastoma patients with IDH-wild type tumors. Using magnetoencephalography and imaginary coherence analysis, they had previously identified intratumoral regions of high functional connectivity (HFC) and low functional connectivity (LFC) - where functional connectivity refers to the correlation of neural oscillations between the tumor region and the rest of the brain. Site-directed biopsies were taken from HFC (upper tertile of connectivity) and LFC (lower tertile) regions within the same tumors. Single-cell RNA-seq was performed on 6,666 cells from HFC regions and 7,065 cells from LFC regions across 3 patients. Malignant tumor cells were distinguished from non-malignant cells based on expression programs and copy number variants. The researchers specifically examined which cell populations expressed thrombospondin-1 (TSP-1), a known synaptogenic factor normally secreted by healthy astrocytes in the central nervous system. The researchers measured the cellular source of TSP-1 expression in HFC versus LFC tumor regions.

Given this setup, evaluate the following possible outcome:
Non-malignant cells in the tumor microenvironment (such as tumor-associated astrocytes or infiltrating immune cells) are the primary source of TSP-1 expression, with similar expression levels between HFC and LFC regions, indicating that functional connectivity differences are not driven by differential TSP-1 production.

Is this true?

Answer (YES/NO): NO